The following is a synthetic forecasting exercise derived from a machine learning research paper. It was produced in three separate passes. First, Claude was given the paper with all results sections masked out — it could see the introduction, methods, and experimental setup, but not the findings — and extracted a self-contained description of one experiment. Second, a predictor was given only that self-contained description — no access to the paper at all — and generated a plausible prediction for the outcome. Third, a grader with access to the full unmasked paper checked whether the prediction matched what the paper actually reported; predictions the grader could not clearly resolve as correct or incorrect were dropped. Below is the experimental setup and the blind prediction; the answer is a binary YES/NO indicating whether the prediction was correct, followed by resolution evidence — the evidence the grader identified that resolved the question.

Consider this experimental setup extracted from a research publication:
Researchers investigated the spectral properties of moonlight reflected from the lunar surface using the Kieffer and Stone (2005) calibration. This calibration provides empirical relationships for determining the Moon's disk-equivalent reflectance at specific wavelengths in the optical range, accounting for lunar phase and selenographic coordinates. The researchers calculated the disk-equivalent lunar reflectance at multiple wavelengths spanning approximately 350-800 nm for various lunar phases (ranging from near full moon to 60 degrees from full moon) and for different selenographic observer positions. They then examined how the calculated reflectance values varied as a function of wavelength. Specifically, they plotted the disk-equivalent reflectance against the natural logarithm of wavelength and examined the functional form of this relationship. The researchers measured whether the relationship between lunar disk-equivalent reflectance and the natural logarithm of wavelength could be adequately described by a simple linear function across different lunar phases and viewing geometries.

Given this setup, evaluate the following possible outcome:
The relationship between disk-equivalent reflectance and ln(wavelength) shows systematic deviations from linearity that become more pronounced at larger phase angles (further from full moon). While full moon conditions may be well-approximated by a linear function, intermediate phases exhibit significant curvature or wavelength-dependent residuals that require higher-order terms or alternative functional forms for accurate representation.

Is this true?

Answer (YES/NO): NO